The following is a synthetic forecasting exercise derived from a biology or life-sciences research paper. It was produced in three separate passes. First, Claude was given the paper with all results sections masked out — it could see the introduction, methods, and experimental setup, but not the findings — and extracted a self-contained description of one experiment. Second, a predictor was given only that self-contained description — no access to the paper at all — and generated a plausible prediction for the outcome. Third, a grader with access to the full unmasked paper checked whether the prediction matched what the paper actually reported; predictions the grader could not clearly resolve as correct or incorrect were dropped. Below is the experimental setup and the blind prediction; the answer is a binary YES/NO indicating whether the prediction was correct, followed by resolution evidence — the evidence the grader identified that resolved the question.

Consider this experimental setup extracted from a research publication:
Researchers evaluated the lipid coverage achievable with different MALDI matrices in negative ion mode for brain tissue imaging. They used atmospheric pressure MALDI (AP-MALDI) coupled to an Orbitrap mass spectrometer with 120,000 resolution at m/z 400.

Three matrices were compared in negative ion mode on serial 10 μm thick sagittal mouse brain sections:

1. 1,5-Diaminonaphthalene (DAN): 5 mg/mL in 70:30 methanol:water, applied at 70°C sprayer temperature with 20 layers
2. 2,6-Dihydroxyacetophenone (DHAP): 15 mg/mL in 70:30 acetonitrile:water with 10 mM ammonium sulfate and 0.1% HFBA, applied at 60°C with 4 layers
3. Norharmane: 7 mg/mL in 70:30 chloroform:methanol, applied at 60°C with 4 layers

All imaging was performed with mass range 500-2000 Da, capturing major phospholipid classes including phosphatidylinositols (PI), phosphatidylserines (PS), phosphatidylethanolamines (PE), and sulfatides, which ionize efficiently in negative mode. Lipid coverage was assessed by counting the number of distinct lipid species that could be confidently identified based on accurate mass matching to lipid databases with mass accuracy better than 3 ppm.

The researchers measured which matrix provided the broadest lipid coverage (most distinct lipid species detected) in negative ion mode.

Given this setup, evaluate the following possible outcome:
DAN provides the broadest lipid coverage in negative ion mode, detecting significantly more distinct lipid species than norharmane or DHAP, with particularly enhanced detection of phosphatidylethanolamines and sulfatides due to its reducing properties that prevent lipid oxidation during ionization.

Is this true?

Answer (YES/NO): NO